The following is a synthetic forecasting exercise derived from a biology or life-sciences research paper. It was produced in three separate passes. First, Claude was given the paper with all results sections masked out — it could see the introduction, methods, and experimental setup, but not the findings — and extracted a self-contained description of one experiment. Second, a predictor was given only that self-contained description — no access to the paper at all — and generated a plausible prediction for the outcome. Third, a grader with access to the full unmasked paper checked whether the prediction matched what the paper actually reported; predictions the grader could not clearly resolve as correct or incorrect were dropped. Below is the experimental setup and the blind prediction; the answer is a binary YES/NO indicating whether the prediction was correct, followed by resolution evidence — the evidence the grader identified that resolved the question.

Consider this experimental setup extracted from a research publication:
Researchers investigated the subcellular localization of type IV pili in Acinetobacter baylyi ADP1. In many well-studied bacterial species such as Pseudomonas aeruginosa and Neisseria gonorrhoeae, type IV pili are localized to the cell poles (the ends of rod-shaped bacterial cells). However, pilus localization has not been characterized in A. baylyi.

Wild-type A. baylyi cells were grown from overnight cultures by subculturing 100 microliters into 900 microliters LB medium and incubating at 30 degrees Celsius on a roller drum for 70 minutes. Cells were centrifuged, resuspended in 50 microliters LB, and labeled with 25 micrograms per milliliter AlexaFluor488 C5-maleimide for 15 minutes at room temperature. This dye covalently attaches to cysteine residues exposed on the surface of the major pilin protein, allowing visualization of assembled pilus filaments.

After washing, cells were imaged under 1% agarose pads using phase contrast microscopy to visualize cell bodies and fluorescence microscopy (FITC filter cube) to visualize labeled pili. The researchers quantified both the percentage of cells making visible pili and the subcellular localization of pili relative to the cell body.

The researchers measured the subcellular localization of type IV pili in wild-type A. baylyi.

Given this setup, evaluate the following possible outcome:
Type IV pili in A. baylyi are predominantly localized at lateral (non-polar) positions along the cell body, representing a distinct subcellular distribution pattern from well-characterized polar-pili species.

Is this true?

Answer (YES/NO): YES